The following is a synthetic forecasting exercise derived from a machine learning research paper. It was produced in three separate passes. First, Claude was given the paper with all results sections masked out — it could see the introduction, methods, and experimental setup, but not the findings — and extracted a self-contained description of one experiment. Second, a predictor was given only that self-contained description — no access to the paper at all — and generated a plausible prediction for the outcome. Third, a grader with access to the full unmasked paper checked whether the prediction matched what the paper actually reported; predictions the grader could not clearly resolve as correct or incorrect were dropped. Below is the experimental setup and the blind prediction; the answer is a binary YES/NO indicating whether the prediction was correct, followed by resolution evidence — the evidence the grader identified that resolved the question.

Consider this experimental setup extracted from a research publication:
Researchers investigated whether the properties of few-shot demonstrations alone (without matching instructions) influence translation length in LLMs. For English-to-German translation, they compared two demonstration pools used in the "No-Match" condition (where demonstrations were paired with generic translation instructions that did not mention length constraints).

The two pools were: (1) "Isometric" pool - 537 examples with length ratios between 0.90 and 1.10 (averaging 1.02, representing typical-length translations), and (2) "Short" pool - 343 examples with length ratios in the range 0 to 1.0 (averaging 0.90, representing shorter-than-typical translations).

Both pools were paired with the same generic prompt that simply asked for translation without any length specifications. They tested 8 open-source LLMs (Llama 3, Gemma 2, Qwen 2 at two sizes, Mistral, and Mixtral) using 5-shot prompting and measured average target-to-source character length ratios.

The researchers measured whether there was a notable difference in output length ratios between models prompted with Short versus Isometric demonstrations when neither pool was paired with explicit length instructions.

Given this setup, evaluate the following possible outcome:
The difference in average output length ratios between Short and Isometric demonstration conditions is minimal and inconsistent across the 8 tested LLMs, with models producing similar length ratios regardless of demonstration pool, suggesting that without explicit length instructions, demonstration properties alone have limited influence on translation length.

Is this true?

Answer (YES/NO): NO